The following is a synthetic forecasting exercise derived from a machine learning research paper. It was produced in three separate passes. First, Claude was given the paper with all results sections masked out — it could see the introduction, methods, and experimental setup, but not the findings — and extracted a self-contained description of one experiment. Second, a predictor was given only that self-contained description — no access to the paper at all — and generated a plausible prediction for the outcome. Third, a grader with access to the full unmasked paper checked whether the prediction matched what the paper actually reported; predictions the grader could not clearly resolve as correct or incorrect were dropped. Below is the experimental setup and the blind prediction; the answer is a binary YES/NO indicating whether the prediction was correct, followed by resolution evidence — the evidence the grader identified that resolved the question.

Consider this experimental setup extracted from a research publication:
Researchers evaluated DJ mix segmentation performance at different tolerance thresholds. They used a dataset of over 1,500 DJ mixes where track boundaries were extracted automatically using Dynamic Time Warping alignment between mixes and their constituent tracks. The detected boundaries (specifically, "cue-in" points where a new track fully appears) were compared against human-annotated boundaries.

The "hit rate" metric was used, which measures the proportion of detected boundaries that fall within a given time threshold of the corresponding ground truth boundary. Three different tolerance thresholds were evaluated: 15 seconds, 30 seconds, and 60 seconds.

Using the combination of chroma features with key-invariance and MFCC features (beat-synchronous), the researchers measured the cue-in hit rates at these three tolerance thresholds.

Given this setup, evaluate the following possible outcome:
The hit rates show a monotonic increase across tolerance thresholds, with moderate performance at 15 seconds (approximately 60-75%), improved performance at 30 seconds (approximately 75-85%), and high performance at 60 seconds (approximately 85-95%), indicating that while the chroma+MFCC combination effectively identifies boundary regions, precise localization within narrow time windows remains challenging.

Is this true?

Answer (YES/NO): NO